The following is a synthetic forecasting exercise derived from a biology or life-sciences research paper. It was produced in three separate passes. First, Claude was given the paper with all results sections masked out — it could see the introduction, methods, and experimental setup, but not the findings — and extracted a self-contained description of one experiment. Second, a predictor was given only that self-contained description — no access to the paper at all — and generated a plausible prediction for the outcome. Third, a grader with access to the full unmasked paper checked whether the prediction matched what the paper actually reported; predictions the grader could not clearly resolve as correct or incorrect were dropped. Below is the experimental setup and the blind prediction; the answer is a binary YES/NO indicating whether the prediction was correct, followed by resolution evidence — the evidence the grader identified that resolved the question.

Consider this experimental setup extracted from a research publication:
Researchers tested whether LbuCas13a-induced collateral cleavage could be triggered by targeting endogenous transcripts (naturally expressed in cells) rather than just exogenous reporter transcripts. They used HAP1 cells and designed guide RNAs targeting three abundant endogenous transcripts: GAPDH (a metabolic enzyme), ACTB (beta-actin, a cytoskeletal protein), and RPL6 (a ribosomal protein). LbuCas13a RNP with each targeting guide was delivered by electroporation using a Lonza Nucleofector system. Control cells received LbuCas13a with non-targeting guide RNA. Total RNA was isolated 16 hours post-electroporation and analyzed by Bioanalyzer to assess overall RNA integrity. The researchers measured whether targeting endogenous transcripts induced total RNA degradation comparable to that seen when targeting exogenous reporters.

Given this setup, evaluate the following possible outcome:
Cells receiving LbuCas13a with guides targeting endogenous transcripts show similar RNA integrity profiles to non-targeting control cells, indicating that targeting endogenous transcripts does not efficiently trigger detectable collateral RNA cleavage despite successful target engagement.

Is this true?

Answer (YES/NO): NO